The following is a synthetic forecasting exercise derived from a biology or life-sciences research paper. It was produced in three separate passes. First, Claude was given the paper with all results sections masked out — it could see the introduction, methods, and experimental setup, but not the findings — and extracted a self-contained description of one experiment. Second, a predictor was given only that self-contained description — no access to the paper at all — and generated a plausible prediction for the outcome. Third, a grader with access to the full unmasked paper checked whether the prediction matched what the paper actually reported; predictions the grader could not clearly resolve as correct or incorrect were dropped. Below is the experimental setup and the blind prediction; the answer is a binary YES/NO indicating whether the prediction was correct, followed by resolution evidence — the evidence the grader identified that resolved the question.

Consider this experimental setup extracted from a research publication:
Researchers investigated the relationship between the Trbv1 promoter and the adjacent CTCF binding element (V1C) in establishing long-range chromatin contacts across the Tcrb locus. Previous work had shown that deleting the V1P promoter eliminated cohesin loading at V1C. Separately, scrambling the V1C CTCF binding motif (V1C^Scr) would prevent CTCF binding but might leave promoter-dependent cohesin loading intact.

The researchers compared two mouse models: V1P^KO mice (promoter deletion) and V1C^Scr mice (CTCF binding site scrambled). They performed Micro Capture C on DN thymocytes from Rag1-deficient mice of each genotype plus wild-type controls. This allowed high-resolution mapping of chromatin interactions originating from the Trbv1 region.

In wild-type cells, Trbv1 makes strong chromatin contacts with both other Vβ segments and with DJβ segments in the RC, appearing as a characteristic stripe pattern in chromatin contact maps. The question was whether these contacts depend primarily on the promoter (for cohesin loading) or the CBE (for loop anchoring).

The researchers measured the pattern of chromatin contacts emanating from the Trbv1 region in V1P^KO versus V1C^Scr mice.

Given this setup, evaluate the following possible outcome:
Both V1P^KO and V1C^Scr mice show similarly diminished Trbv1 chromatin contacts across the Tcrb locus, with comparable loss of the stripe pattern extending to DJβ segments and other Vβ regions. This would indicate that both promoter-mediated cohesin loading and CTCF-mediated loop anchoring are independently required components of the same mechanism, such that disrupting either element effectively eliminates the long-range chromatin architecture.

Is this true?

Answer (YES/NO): YES